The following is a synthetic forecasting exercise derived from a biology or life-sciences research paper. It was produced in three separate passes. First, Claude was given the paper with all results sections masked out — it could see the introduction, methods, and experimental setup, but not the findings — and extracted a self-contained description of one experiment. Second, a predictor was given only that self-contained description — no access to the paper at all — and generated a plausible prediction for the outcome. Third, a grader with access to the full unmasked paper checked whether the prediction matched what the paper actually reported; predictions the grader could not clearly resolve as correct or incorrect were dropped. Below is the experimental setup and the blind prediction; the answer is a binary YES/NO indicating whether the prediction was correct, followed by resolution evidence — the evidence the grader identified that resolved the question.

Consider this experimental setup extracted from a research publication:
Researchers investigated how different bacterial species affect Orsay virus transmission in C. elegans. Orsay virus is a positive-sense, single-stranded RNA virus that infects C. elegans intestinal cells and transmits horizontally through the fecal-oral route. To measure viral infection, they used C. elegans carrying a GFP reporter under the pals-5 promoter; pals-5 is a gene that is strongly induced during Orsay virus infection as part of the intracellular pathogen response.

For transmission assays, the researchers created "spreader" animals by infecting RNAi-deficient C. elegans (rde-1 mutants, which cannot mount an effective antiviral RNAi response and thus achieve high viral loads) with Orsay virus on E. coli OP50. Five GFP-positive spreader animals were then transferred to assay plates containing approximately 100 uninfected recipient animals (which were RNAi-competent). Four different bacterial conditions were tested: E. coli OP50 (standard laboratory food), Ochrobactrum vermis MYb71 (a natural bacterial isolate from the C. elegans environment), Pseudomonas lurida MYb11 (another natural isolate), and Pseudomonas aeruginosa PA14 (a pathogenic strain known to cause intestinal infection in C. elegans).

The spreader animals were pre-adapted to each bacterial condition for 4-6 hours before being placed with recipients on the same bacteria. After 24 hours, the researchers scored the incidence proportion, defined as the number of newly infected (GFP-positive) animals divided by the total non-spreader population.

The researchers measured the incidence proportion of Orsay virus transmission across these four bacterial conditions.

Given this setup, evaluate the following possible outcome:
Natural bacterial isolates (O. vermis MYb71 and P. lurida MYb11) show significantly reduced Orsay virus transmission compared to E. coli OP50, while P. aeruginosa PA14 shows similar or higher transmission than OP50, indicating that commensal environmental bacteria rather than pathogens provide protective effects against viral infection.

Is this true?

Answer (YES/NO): NO